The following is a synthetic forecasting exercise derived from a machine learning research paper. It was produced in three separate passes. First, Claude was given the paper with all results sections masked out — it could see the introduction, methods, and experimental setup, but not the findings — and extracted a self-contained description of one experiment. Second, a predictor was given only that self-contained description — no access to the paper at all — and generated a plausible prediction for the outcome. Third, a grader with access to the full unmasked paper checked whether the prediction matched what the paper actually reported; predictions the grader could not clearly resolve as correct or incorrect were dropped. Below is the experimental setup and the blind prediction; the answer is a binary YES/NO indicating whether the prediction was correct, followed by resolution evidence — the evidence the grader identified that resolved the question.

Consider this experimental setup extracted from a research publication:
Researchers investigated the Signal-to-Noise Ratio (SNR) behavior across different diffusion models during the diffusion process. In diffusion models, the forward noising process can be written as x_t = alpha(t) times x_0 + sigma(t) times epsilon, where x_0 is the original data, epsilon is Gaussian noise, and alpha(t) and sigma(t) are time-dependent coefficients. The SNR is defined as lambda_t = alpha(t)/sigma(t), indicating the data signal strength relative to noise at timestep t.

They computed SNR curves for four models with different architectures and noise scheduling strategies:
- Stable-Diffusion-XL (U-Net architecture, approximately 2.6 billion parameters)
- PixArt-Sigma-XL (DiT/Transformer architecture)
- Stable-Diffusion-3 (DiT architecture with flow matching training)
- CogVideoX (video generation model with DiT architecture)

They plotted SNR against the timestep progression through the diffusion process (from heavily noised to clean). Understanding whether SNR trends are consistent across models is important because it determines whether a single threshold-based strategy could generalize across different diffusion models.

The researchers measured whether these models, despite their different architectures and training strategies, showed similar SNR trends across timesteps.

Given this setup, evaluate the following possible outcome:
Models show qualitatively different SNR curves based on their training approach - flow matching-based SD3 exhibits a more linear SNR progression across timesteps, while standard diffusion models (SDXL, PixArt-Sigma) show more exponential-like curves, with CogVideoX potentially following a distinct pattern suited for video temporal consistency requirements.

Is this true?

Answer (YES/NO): NO